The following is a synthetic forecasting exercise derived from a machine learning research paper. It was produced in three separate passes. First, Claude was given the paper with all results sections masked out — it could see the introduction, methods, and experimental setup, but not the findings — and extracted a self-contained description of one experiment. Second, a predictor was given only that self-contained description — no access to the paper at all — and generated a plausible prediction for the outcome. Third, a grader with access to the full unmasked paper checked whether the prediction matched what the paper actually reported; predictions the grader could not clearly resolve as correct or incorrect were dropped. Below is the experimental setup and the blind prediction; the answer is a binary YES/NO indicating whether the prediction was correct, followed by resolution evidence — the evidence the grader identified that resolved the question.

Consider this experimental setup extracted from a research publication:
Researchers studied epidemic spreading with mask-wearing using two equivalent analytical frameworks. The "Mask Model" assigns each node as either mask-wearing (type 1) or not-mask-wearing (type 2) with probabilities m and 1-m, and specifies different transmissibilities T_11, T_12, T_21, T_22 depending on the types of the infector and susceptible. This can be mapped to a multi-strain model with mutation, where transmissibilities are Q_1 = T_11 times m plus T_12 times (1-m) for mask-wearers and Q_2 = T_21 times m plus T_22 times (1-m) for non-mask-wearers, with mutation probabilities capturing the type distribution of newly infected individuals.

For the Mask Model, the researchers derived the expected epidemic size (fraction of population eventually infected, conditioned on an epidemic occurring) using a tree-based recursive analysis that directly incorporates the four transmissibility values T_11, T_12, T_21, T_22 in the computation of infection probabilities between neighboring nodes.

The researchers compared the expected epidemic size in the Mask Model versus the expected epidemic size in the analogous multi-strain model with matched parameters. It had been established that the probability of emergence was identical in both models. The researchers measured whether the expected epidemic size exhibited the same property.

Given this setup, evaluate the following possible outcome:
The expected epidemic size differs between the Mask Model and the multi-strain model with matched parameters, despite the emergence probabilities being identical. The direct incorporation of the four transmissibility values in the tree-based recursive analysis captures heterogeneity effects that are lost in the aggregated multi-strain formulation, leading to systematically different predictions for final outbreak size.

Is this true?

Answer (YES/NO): YES